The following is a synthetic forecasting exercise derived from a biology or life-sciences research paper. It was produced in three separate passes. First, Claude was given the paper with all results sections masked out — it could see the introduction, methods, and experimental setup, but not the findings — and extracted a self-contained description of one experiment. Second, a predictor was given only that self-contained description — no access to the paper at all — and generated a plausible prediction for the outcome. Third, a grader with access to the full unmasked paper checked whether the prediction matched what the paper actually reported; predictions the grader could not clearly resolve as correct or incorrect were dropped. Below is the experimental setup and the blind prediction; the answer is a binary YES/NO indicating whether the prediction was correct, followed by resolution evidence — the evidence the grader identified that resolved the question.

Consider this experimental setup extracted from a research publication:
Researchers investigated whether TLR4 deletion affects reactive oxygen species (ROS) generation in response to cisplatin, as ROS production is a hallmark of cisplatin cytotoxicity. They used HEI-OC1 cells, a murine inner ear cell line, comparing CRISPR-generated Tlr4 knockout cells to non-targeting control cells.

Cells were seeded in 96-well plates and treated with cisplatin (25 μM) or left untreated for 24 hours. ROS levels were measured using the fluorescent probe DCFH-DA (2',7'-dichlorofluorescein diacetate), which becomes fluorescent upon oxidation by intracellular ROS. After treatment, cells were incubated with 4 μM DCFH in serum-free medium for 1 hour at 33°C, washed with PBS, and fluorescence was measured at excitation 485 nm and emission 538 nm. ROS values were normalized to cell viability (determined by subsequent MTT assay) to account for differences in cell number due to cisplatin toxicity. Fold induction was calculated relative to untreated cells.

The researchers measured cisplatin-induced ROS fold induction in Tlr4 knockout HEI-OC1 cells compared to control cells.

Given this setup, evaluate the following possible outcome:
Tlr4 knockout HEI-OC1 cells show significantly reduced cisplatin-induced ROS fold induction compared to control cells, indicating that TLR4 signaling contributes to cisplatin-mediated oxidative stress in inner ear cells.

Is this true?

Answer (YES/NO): YES